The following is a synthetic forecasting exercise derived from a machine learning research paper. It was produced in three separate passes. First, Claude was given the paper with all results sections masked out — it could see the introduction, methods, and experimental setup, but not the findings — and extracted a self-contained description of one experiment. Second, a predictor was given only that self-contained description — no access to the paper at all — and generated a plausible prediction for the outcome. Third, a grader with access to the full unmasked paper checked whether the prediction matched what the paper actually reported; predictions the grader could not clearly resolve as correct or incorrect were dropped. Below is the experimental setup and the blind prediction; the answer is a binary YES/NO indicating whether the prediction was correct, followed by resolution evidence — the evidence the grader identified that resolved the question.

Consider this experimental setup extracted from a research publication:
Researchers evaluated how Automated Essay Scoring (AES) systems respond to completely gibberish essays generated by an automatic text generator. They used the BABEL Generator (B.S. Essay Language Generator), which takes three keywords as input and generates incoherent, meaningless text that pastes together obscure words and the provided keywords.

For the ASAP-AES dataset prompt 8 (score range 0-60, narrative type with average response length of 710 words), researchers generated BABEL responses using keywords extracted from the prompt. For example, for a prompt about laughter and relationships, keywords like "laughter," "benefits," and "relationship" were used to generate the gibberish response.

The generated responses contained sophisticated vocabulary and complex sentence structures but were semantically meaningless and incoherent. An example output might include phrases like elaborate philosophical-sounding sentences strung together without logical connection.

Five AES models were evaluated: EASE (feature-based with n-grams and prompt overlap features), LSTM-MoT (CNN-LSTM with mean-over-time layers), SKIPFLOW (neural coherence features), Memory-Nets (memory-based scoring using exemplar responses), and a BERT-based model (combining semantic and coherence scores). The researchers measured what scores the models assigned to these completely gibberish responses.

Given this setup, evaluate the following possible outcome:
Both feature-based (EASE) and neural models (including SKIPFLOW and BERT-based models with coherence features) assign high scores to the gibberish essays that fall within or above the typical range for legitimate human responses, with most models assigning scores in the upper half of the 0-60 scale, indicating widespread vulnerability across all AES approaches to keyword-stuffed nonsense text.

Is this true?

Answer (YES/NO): NO